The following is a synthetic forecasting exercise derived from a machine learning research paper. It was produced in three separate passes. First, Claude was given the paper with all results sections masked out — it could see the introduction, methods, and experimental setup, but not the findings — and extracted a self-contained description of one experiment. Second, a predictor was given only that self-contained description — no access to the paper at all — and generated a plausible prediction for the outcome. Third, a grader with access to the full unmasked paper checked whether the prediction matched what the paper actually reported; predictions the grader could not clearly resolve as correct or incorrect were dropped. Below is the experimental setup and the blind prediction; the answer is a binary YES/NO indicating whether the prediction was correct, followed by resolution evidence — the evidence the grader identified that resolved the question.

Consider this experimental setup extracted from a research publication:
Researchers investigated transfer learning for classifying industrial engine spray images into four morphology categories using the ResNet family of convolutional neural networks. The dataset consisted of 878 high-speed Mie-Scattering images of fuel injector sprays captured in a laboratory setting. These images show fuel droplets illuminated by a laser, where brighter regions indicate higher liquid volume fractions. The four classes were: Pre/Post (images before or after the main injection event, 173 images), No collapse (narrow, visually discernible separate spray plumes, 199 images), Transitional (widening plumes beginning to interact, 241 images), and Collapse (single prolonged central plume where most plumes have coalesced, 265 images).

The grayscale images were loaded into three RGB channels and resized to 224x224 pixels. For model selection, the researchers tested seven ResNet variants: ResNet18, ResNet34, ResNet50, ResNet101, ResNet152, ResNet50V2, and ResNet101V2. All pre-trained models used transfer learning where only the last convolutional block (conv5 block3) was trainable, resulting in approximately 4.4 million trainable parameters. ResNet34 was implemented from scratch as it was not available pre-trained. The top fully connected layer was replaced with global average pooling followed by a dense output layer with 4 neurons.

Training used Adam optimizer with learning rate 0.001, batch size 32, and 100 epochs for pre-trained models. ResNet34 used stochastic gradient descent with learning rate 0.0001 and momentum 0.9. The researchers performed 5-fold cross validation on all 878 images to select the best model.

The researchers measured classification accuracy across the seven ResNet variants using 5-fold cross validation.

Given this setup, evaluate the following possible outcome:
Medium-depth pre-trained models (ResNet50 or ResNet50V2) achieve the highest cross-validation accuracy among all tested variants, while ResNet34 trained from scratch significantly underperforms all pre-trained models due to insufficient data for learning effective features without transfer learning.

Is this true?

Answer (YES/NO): NO